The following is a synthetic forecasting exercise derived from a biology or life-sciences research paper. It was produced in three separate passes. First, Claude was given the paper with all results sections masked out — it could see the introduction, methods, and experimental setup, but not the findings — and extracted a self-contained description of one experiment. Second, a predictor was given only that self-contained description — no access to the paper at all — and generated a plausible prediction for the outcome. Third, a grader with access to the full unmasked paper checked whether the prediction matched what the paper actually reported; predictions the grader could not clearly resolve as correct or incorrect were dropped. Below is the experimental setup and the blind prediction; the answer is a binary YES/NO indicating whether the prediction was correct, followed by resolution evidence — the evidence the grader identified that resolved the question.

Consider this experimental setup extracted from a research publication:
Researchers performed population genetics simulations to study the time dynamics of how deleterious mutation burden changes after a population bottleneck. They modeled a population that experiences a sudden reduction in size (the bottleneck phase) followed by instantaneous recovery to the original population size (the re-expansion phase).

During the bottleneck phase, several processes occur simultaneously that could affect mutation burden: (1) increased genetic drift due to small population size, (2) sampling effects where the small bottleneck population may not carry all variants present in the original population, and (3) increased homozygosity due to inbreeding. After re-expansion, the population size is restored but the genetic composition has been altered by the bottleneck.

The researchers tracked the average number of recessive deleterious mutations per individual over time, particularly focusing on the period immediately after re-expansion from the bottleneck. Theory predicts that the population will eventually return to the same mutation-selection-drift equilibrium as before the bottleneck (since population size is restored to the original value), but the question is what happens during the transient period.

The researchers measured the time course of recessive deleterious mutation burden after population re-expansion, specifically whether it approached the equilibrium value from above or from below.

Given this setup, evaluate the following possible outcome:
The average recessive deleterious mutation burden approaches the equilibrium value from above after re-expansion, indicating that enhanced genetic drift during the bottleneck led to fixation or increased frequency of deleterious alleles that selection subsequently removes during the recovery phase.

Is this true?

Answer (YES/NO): NO